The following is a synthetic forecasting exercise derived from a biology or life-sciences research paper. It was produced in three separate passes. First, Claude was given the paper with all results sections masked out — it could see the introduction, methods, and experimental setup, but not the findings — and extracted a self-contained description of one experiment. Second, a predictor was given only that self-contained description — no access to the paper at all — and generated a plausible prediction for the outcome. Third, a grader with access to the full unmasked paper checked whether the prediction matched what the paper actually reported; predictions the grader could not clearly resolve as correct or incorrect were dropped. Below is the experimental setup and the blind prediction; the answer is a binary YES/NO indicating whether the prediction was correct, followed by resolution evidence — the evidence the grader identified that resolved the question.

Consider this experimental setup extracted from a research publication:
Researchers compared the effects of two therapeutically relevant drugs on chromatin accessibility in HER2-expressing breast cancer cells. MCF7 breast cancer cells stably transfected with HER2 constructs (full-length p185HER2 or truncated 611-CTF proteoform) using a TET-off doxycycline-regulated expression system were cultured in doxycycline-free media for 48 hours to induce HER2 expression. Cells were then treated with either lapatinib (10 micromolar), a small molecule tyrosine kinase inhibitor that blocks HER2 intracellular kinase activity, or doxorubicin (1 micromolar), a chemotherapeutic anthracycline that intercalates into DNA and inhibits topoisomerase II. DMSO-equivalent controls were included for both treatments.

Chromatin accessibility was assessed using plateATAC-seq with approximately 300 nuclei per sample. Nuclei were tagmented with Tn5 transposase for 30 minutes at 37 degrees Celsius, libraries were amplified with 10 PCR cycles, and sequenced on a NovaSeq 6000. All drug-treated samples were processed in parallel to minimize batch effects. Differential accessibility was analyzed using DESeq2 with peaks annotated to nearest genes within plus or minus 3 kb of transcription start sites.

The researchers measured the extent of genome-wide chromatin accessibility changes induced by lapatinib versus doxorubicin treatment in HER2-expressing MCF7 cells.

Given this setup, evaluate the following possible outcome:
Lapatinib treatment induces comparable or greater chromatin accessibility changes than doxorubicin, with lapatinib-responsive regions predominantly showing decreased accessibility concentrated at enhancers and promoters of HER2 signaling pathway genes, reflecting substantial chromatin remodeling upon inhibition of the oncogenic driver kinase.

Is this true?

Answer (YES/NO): NO